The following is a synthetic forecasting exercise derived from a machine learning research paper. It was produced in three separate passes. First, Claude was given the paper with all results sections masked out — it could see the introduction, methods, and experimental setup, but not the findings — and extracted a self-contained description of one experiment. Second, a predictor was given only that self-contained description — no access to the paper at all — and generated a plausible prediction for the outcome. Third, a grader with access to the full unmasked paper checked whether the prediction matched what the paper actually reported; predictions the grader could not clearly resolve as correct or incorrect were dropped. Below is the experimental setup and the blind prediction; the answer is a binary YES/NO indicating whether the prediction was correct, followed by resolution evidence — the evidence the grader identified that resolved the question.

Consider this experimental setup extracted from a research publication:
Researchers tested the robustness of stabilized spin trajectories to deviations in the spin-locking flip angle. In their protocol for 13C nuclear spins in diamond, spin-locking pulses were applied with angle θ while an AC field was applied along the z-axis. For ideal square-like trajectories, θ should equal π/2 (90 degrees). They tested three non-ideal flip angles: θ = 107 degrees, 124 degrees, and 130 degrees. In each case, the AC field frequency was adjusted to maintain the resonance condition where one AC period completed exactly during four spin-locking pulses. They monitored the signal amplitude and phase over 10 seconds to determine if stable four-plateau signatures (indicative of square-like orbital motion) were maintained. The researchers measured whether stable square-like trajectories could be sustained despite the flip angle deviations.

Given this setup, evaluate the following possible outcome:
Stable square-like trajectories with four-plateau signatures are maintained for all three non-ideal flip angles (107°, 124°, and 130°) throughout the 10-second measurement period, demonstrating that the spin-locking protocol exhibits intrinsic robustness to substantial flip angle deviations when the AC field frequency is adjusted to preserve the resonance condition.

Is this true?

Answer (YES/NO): YES